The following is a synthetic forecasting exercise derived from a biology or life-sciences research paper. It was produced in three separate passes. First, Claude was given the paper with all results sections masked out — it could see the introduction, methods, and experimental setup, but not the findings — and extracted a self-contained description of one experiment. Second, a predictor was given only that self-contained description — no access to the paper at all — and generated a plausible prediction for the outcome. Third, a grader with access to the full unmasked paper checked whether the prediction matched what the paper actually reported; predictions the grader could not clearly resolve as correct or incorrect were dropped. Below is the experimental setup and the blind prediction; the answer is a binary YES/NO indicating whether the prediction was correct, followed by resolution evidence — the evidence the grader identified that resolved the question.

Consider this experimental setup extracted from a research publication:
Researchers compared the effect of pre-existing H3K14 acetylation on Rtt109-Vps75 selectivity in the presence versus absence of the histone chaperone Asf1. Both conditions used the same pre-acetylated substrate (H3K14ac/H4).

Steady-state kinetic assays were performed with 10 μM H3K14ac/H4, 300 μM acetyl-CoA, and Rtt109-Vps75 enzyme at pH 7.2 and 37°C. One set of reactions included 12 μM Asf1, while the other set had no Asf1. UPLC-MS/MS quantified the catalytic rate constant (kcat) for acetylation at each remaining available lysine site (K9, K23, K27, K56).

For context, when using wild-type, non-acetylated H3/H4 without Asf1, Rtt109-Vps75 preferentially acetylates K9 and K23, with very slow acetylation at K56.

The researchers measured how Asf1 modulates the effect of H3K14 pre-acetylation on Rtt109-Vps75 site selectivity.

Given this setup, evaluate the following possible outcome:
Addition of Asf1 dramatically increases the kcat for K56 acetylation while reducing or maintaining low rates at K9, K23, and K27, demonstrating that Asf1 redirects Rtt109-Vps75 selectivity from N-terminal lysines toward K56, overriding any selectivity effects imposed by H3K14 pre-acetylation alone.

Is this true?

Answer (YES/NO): YES